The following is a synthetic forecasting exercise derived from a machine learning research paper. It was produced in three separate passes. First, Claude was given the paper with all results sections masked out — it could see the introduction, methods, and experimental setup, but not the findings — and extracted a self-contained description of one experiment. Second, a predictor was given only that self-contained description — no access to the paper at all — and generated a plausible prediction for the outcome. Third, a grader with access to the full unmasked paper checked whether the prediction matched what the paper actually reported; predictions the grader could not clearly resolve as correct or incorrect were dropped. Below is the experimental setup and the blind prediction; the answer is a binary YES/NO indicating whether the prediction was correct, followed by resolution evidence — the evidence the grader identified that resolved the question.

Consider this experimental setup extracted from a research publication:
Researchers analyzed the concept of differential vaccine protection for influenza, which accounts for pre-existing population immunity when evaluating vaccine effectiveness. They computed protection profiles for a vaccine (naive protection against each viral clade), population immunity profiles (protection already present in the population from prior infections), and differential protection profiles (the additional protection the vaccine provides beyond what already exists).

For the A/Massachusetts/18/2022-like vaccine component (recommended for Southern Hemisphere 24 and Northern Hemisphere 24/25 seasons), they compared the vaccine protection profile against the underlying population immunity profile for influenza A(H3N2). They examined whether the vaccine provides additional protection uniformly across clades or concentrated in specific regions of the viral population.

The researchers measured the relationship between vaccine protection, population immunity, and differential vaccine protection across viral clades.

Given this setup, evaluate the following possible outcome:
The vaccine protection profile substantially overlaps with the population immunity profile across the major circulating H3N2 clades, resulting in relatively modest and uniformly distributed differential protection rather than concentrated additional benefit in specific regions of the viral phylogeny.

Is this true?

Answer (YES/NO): NO